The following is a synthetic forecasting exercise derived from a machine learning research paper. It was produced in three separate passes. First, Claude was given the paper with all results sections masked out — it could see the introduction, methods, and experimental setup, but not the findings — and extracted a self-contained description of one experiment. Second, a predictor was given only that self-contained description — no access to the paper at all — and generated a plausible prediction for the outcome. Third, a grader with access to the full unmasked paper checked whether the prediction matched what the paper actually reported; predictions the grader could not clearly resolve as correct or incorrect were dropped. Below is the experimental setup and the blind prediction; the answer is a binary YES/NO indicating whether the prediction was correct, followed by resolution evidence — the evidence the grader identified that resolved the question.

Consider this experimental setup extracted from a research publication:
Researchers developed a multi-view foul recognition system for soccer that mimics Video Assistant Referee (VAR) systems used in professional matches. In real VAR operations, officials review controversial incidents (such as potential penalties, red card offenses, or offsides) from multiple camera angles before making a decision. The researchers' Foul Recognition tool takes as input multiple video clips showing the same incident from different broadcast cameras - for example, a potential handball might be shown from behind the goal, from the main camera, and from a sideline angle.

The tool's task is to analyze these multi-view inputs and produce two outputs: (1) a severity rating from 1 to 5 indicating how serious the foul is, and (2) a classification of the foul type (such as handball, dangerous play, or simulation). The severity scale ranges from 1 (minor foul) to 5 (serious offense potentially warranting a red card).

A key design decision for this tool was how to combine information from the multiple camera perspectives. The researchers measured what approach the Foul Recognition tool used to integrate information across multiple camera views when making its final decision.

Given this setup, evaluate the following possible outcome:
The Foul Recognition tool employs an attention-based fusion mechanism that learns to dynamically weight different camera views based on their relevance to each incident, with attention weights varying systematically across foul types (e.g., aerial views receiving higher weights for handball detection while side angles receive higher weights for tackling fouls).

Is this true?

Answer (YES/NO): NO